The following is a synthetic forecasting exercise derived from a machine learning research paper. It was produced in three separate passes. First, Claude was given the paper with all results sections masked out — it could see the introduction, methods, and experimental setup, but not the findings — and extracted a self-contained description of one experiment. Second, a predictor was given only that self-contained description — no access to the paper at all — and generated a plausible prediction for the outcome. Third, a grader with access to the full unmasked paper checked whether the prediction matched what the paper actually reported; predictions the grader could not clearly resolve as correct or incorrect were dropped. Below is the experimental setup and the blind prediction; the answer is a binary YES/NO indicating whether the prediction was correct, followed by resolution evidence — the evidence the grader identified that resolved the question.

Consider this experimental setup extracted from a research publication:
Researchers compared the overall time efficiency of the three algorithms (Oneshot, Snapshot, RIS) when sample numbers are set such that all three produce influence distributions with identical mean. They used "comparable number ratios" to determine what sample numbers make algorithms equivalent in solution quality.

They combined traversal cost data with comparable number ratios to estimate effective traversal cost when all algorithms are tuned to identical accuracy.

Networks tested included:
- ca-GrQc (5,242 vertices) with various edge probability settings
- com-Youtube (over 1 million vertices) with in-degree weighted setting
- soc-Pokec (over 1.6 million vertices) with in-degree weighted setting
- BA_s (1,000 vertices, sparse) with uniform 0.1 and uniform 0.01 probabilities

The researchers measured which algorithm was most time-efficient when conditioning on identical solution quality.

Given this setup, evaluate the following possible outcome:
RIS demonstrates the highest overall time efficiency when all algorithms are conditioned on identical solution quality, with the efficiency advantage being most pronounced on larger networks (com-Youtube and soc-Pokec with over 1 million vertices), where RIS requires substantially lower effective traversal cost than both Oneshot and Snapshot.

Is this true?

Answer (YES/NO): NO